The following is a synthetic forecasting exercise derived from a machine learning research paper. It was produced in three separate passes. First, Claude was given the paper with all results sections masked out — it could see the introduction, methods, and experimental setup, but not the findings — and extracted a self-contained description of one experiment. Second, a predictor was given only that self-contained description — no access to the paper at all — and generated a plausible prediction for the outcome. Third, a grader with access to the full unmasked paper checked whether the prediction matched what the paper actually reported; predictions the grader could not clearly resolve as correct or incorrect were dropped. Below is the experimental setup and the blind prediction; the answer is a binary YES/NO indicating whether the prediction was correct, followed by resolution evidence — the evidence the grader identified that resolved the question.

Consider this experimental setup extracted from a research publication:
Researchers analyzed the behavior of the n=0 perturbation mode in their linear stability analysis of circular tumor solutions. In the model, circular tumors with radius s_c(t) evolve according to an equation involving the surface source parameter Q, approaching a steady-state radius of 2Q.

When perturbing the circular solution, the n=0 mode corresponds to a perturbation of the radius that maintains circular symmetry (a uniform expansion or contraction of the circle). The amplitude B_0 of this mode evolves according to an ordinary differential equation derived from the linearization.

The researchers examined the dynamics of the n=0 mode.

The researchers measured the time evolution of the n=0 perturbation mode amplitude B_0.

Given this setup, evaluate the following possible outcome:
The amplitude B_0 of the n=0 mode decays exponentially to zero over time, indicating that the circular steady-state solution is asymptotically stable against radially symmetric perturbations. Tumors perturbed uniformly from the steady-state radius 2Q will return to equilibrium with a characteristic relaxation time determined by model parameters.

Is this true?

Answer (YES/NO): YES